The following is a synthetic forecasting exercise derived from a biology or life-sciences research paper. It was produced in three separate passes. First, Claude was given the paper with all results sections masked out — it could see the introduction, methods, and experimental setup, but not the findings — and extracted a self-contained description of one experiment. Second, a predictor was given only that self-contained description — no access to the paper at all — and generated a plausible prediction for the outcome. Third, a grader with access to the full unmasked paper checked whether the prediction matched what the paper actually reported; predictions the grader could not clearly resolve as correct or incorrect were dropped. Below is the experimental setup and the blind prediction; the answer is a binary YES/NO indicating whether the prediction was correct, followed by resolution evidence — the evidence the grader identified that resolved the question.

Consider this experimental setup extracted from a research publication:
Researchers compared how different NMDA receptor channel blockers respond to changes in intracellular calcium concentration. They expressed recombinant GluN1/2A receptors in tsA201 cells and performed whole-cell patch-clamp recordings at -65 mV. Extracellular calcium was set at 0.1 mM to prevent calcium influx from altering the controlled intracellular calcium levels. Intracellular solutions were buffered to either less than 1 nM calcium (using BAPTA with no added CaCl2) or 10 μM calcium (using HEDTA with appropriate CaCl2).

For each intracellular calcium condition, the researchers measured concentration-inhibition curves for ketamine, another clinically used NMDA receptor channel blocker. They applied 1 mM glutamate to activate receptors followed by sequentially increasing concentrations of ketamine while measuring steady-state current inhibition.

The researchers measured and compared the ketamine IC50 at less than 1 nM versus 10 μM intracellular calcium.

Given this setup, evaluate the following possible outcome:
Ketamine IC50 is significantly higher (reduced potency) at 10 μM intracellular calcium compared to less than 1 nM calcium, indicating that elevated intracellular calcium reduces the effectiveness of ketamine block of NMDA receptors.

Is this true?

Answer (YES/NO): NO